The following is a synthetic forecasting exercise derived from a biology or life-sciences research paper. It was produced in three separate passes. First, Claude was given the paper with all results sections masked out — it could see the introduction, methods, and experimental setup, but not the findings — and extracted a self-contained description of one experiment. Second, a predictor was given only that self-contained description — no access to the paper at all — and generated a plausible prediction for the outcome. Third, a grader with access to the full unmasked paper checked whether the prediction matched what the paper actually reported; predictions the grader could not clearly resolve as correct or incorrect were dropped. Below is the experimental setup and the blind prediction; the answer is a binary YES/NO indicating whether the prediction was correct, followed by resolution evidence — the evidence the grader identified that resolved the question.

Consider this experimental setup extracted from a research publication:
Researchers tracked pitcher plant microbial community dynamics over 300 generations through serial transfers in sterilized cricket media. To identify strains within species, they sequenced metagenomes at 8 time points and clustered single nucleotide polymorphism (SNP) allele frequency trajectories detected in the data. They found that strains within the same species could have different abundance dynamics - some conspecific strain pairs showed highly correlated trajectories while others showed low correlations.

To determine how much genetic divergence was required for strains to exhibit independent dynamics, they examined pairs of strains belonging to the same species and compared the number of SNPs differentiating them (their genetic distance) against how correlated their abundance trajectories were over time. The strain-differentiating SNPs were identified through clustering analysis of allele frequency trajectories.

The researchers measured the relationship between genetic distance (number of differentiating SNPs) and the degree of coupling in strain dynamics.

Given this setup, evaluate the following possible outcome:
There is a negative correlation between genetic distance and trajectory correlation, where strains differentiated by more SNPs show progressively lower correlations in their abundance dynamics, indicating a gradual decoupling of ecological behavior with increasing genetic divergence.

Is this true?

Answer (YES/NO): NO